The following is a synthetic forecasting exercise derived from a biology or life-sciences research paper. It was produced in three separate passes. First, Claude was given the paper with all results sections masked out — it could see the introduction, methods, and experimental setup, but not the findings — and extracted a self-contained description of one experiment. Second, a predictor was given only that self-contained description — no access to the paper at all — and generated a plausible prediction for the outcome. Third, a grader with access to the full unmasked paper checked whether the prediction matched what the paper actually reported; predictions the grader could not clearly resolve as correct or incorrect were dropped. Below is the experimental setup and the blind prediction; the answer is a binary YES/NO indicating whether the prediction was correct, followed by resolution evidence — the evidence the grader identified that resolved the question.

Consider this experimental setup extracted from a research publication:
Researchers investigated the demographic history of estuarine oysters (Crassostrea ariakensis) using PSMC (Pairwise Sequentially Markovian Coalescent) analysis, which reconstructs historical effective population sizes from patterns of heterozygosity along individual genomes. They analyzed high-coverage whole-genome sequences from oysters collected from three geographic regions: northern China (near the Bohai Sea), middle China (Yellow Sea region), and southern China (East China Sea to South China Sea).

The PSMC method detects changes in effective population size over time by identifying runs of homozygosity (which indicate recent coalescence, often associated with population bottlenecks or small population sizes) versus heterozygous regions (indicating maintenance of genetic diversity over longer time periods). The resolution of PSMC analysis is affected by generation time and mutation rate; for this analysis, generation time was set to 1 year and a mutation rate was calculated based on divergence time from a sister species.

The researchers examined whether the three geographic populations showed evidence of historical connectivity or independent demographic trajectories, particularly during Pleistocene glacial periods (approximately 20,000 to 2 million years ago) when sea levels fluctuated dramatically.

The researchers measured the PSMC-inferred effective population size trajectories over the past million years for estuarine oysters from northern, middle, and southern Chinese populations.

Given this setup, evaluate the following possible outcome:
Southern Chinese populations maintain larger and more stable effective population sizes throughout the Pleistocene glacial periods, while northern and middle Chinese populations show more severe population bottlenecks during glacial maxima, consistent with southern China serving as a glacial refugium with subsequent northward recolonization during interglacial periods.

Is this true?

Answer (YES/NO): NO